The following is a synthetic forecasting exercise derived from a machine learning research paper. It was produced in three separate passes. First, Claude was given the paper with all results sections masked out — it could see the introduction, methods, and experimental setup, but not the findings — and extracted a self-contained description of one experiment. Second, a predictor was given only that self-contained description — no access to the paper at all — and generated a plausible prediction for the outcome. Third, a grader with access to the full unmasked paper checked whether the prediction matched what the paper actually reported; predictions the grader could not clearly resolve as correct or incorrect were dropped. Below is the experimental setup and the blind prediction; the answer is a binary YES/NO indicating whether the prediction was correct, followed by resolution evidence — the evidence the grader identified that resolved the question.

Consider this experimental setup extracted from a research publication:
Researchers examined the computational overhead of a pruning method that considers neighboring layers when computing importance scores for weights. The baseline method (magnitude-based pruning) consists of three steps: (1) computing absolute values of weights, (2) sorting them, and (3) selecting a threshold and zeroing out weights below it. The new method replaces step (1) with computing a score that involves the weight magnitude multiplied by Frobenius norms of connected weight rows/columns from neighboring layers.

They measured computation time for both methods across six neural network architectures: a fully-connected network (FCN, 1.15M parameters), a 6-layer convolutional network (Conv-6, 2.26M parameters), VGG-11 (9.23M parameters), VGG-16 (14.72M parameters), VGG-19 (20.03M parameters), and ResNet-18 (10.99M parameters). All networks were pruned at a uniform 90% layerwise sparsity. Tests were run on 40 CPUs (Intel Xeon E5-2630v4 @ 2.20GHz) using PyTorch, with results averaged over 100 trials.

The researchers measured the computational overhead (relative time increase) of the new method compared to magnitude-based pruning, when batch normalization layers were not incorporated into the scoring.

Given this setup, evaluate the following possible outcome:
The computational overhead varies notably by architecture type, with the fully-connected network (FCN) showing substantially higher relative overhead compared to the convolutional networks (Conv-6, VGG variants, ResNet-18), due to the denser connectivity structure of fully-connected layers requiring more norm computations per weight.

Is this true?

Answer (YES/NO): NO